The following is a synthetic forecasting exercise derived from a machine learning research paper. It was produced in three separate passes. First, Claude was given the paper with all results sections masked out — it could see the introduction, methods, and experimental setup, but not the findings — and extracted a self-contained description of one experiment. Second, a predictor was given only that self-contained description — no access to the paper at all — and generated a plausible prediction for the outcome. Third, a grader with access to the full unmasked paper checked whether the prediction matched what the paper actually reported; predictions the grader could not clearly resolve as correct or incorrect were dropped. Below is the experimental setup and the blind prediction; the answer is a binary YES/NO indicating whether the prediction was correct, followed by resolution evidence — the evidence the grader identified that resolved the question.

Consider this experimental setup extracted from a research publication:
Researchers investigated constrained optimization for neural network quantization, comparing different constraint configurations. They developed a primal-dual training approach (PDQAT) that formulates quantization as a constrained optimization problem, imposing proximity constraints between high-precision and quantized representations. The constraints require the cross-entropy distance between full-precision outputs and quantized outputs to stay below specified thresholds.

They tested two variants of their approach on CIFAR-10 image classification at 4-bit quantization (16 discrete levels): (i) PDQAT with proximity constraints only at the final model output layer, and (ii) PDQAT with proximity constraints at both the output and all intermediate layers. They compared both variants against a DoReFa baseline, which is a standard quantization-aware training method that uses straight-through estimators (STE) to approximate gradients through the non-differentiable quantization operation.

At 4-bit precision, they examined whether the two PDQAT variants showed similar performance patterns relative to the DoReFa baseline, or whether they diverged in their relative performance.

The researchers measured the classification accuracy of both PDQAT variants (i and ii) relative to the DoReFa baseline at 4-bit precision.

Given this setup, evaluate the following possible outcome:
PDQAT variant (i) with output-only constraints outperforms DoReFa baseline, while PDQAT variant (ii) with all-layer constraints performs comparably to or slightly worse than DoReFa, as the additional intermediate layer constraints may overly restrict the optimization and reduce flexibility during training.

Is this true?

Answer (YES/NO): NO